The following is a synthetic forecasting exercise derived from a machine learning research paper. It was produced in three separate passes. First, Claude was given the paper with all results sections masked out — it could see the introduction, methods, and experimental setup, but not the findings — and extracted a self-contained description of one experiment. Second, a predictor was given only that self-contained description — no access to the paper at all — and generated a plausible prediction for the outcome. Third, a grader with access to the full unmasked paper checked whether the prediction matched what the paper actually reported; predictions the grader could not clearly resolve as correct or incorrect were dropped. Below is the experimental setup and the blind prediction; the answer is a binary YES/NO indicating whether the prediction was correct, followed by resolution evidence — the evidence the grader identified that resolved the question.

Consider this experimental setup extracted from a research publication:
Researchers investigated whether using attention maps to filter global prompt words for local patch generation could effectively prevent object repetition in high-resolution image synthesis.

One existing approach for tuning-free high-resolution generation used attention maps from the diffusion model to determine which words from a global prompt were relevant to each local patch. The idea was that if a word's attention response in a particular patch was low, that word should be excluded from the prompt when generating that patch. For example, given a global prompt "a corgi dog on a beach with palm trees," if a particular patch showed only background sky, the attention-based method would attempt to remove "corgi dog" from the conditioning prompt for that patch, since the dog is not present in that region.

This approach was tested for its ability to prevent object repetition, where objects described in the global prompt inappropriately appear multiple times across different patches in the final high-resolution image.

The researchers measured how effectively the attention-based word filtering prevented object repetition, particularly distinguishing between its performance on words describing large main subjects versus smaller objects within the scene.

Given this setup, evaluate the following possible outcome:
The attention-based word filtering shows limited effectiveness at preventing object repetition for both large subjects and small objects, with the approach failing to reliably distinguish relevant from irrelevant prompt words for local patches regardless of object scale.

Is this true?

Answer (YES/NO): NO